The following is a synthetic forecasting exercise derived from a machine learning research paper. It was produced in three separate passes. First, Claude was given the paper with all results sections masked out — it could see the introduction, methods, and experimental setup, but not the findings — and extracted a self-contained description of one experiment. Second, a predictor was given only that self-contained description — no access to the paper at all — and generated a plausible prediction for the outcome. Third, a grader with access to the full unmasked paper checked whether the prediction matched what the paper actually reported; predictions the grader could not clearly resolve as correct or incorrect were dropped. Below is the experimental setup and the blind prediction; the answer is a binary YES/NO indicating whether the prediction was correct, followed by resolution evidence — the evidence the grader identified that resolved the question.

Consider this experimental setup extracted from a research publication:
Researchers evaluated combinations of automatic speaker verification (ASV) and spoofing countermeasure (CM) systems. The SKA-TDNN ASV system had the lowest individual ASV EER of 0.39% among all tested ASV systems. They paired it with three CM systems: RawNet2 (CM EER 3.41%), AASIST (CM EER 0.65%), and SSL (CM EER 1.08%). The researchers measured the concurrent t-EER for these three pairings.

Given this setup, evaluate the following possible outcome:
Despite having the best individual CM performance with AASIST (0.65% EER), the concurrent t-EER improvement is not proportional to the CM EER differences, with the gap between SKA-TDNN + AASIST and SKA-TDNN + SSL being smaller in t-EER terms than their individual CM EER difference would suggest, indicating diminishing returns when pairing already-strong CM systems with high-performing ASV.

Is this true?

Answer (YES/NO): NO